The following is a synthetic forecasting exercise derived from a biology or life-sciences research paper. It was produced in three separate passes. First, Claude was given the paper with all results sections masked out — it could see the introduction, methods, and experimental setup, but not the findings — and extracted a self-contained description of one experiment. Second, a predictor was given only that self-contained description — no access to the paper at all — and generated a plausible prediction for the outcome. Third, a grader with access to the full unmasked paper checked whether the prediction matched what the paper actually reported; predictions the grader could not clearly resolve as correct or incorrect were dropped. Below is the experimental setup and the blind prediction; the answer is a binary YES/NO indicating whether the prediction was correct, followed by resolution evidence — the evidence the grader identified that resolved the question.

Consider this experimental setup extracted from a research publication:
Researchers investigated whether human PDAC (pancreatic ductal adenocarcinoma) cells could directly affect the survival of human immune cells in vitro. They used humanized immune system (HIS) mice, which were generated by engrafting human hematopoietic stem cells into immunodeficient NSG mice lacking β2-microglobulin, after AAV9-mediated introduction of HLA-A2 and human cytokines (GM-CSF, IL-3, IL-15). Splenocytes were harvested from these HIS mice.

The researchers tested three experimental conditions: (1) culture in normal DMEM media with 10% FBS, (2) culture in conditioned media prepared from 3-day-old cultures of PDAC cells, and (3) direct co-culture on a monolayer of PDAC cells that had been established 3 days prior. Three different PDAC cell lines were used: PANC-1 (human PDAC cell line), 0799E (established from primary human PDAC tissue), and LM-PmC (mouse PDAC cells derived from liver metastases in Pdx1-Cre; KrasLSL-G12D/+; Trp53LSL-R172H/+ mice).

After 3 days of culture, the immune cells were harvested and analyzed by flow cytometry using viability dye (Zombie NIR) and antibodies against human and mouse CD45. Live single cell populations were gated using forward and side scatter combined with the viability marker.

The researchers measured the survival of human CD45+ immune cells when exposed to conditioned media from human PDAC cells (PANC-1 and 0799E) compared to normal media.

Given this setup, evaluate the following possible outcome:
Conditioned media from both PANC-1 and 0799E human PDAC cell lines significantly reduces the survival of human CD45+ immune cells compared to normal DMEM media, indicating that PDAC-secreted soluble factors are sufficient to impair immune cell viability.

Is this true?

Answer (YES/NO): NO